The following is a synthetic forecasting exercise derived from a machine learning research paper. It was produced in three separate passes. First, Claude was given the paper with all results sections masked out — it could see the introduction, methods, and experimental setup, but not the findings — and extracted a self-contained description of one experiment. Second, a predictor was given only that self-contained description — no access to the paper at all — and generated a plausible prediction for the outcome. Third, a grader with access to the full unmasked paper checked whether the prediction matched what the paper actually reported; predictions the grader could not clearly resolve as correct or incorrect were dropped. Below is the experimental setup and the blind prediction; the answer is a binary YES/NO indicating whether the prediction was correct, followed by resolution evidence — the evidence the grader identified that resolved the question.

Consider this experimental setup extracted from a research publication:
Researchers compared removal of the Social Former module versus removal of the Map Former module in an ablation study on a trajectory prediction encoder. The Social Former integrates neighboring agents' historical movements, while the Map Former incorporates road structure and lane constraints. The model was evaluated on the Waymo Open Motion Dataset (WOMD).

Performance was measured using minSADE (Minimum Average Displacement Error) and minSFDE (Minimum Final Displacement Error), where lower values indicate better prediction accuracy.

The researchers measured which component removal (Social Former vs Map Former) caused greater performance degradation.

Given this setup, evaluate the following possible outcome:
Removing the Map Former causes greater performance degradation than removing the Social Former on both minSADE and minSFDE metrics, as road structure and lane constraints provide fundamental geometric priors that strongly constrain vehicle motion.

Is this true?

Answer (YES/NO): YES